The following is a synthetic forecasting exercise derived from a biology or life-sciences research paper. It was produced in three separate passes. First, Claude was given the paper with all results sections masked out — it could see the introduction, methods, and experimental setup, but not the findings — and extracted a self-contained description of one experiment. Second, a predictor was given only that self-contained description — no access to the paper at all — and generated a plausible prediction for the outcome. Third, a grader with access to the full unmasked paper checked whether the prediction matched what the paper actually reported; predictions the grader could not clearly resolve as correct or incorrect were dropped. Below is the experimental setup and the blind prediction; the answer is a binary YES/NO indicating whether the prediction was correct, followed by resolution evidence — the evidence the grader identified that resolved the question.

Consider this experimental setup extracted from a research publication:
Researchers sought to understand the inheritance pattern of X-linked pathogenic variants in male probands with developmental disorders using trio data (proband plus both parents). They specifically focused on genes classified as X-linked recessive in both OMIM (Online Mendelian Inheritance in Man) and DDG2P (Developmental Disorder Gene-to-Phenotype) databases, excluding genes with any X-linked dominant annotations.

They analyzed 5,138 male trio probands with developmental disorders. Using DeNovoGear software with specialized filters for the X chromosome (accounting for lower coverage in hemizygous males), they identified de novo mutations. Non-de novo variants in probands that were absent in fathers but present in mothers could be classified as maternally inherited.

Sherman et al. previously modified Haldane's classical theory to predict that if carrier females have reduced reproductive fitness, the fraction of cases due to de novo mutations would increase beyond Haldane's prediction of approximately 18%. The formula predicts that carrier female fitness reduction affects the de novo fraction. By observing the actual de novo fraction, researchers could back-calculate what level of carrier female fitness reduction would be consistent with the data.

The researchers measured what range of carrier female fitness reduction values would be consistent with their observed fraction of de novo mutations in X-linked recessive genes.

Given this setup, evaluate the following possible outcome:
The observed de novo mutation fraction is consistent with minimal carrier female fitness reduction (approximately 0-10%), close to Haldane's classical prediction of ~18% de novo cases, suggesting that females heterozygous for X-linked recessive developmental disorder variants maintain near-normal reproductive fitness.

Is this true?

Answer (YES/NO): NO